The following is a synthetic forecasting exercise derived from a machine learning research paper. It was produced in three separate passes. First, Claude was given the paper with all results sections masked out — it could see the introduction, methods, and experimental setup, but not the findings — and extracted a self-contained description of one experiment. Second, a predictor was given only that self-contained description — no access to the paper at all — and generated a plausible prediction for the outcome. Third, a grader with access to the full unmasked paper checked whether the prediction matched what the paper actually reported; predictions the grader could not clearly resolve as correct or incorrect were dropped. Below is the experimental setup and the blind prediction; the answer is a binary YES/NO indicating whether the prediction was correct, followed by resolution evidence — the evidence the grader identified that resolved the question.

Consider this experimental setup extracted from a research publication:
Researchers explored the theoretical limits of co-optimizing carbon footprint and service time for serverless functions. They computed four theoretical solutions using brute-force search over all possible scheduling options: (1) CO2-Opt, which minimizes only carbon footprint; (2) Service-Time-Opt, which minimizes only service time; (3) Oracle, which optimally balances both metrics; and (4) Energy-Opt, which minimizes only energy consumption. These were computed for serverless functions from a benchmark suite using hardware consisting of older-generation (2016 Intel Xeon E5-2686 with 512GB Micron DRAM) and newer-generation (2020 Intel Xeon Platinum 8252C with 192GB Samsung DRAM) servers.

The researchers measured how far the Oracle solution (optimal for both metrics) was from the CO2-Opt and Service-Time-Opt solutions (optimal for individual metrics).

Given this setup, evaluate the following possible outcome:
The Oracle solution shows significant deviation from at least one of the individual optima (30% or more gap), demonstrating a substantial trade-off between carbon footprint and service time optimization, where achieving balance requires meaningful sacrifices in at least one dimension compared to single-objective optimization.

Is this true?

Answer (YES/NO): NO